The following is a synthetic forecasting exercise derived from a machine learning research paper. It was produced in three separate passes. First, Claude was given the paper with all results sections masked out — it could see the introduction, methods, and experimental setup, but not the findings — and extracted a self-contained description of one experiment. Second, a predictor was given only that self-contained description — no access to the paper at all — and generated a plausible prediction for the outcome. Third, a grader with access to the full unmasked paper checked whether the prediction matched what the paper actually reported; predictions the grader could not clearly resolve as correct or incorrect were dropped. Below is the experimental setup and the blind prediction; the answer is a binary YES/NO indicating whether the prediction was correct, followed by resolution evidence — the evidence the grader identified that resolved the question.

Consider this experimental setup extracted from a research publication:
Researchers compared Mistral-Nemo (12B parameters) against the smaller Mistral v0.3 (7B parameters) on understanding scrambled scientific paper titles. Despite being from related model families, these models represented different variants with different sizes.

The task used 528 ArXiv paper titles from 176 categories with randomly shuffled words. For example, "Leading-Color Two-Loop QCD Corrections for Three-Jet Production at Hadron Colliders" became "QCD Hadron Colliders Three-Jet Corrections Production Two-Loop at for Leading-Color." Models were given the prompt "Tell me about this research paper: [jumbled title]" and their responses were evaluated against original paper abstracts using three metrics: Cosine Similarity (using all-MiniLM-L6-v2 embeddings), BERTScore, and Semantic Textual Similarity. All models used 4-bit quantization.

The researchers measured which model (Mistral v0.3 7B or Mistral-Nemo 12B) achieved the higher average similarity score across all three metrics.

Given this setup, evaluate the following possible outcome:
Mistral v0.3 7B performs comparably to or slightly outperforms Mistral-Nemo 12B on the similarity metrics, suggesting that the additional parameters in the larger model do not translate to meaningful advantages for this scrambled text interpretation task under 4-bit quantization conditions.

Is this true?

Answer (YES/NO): NO